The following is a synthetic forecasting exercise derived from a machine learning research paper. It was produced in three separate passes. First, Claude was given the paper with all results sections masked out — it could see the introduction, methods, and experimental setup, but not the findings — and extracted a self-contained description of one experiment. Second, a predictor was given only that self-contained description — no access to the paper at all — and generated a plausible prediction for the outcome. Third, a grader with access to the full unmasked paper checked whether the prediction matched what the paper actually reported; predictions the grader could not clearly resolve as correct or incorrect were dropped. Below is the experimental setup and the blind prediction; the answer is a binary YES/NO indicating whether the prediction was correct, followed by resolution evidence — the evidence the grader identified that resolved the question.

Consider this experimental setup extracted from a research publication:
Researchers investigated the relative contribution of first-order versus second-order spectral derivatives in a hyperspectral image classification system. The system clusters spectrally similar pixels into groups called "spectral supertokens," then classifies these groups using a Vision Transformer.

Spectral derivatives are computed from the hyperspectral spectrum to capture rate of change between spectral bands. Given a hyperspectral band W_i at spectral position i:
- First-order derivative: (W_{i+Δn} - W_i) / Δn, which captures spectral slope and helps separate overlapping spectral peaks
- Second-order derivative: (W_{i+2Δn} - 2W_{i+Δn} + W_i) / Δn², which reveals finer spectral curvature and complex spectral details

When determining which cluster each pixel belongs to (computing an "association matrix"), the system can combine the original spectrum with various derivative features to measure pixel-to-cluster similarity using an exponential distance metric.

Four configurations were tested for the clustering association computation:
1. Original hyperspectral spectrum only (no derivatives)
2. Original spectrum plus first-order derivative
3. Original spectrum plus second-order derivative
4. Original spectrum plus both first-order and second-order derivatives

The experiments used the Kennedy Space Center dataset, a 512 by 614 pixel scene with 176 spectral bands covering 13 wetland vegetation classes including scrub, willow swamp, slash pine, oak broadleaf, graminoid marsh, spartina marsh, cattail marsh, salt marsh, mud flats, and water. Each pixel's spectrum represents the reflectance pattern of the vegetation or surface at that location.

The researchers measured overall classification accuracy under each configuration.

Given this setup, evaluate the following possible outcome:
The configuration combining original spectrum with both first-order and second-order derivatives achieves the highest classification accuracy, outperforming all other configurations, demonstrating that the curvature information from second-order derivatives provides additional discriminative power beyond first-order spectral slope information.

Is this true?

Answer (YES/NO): NO